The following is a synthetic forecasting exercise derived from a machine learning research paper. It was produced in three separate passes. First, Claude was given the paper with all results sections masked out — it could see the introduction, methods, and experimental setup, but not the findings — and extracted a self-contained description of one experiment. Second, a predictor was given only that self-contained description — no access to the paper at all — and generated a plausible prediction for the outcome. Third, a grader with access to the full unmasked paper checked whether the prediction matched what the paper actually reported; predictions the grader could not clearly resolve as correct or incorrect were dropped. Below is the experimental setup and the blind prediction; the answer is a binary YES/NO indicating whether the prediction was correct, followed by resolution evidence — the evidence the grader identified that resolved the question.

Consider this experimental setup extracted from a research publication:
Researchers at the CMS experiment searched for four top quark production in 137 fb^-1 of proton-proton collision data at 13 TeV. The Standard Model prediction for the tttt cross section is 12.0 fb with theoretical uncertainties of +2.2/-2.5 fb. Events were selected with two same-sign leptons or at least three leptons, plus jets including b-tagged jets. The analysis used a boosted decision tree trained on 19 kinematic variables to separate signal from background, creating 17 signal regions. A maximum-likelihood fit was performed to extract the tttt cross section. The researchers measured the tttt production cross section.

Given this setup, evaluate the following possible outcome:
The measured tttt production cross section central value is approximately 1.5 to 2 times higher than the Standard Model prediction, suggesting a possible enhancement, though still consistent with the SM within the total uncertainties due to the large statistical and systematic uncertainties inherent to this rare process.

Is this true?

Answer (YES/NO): NO